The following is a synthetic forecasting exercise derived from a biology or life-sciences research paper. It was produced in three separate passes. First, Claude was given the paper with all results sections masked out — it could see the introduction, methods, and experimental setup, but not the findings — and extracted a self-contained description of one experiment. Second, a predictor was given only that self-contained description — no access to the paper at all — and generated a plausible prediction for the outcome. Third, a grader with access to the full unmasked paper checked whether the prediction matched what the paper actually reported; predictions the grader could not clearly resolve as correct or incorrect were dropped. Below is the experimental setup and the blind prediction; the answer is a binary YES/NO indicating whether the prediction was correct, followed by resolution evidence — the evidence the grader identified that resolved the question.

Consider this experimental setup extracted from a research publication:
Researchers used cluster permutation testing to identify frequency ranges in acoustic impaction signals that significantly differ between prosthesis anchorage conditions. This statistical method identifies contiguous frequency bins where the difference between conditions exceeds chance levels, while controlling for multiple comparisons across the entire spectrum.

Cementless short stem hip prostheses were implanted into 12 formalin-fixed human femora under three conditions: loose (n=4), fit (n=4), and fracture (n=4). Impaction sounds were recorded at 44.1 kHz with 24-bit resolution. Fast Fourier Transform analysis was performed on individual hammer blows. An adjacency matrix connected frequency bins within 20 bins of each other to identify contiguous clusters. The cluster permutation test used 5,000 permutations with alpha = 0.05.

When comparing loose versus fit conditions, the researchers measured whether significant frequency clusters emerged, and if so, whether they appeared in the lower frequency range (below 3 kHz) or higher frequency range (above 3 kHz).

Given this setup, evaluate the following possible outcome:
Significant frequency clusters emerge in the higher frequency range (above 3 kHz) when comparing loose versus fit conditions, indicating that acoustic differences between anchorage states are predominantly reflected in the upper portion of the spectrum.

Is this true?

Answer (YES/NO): NO